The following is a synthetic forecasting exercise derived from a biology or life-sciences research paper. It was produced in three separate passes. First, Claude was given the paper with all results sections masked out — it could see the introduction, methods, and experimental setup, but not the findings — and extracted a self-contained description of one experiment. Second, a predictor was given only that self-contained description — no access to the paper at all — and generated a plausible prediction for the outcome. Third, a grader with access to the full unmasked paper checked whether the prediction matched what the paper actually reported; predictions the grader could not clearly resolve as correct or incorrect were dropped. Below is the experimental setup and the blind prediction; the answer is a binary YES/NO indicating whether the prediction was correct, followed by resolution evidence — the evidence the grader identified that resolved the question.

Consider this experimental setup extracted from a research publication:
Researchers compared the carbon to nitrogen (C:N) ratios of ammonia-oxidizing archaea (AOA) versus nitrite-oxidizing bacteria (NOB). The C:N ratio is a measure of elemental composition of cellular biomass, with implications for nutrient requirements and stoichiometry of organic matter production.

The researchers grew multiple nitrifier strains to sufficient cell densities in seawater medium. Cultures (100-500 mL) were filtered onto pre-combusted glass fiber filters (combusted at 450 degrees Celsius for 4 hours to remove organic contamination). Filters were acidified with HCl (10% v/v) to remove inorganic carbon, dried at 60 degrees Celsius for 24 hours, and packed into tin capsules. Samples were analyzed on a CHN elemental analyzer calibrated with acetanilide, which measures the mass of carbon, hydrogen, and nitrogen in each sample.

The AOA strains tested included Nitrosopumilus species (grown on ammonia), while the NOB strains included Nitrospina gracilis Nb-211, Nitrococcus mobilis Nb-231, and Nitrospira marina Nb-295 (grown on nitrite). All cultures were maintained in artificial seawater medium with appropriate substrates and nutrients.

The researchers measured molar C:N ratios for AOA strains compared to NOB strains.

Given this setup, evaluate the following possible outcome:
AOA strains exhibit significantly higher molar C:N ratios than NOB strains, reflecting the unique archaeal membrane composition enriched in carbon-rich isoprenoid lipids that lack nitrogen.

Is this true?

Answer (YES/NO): NO